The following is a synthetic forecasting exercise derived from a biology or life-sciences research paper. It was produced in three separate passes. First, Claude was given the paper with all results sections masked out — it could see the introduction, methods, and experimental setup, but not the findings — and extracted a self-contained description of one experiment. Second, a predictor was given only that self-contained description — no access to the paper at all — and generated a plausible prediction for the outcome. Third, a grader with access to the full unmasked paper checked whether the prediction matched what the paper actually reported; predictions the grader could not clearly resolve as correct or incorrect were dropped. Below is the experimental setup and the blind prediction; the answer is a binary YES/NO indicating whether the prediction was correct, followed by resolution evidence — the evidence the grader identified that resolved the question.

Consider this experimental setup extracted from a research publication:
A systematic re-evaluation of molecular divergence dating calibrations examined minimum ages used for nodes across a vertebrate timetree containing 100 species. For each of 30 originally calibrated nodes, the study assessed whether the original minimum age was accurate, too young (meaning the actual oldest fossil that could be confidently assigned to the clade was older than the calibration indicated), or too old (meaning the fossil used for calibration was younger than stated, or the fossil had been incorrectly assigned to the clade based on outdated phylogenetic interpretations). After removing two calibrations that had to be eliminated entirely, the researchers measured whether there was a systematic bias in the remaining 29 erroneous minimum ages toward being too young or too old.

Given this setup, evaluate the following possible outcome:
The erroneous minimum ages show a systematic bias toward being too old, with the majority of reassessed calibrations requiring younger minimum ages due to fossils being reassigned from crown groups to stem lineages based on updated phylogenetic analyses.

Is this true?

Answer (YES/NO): NO